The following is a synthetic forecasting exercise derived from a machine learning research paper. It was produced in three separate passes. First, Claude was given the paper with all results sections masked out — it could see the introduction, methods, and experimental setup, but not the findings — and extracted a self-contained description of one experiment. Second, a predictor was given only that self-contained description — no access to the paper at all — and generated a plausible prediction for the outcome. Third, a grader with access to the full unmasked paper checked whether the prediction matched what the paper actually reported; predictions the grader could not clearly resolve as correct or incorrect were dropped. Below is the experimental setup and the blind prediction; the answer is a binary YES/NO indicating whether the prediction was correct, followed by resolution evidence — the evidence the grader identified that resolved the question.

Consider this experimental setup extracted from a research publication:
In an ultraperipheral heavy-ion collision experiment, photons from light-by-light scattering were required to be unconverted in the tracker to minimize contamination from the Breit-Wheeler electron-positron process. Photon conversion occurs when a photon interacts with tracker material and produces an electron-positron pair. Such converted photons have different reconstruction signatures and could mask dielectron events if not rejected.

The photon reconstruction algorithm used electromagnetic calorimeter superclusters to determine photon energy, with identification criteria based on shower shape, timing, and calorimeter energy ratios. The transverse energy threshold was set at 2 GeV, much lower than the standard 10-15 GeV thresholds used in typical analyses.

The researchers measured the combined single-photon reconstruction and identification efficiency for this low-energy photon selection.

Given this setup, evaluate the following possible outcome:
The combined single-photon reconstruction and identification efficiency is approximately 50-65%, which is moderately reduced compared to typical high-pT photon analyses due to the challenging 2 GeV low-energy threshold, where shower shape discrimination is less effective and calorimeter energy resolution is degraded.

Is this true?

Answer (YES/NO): NO